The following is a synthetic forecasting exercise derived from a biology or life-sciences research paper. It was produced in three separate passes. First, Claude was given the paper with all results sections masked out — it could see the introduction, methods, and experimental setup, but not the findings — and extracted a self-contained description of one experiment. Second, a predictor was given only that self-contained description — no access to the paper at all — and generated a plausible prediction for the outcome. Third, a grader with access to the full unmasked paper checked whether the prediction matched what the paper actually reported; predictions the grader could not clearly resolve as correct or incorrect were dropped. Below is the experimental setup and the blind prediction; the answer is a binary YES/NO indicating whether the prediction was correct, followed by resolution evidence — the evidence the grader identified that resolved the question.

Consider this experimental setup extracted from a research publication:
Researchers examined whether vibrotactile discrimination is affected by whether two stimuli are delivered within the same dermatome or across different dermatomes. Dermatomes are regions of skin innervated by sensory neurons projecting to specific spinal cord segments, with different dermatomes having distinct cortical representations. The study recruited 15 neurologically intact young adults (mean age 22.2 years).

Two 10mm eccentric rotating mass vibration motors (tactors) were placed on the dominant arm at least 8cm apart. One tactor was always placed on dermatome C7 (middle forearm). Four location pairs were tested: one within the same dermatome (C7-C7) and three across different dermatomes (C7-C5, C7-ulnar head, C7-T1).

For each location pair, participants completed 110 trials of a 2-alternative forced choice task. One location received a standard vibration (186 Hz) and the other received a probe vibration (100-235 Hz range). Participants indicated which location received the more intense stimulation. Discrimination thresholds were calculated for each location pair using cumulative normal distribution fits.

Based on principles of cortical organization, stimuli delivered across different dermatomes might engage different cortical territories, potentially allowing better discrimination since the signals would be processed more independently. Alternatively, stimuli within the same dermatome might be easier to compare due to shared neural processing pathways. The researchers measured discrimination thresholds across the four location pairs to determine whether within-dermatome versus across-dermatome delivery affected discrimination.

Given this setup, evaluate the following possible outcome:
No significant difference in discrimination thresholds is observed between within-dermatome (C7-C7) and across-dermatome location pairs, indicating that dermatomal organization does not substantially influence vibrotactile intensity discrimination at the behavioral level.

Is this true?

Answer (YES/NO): YES